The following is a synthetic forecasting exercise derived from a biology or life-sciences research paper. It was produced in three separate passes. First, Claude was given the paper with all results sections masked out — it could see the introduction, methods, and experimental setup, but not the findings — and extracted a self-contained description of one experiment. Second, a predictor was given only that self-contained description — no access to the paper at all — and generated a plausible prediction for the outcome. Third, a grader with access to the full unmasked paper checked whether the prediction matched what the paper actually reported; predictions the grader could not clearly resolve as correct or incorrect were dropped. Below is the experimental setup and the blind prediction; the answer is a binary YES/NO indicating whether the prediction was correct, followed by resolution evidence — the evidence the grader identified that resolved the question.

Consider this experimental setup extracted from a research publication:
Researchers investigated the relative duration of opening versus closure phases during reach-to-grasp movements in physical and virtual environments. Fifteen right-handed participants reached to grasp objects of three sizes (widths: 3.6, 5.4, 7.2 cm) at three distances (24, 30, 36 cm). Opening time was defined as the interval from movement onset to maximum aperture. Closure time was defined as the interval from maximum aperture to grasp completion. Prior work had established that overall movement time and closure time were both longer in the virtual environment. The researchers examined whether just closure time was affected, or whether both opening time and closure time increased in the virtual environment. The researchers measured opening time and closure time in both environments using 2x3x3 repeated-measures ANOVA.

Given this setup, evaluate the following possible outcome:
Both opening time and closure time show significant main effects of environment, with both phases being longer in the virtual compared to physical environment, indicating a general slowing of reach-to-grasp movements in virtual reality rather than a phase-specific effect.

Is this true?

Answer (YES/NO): NO